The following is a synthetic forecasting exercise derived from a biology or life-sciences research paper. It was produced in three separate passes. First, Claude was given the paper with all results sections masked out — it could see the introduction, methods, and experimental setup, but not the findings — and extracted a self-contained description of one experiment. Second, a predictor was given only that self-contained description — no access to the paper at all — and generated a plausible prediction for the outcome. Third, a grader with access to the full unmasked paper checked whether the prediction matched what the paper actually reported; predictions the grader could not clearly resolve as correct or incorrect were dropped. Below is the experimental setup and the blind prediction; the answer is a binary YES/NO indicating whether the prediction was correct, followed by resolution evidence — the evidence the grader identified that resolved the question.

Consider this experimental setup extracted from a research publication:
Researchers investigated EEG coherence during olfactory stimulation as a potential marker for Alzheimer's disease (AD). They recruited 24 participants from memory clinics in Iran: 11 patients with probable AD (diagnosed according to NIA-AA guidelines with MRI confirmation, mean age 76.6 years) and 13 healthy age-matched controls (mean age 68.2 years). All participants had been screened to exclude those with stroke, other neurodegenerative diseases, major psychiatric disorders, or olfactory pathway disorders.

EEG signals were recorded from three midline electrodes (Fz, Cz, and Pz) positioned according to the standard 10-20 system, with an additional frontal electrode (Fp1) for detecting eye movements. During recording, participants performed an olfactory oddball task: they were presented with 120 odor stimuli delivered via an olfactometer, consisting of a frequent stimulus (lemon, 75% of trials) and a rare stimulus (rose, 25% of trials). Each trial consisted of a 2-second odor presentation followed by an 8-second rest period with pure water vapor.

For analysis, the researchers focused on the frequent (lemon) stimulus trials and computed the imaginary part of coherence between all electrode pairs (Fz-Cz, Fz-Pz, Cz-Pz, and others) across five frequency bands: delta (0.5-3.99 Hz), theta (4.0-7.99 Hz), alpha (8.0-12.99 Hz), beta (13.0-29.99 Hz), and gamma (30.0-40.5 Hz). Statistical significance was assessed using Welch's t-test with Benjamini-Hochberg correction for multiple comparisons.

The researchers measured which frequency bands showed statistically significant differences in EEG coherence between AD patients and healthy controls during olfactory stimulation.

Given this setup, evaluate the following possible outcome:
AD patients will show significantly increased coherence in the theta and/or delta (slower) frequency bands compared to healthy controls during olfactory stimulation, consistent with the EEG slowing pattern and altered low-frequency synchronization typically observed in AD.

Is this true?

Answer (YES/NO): NO